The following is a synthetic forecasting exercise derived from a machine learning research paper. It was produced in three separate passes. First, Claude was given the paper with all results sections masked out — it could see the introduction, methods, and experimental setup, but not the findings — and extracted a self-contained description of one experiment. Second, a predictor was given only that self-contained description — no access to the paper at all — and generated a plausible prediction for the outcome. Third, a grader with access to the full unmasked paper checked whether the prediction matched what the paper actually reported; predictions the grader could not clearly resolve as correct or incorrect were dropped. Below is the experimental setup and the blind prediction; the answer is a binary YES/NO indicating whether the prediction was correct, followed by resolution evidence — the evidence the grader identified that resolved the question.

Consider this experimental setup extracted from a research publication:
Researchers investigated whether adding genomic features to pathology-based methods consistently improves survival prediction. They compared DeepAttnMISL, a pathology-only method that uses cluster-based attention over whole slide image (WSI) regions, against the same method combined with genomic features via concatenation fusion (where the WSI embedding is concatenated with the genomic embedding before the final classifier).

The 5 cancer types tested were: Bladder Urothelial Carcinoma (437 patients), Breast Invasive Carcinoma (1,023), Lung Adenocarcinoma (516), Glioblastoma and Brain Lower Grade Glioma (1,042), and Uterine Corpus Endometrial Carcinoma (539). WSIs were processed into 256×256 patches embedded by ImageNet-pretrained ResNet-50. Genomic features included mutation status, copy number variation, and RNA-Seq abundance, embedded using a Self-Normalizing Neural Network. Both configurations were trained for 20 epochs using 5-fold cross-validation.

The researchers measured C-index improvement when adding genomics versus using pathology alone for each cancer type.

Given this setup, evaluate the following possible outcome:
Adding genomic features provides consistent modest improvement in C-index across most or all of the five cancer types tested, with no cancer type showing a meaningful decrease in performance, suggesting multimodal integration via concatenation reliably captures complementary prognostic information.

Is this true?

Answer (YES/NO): YES